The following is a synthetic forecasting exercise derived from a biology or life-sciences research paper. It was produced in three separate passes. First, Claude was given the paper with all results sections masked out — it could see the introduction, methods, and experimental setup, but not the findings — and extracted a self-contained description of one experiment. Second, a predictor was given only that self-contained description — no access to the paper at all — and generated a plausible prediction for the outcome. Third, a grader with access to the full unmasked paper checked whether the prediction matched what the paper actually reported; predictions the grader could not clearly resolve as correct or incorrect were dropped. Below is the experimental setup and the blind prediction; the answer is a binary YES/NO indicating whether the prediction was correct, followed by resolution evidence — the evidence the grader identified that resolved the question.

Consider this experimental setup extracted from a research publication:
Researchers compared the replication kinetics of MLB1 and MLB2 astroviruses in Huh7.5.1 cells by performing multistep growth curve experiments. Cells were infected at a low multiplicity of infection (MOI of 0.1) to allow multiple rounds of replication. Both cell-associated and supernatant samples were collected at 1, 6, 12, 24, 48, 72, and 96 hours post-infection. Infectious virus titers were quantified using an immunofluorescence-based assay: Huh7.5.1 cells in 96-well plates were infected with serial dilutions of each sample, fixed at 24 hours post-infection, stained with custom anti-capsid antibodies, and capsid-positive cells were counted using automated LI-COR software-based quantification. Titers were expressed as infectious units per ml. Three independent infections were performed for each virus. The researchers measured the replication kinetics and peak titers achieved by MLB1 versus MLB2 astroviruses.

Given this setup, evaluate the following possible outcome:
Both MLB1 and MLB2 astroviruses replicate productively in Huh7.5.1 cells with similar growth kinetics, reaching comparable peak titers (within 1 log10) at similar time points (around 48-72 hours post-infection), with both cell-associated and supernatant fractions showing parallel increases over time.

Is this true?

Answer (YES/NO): NO